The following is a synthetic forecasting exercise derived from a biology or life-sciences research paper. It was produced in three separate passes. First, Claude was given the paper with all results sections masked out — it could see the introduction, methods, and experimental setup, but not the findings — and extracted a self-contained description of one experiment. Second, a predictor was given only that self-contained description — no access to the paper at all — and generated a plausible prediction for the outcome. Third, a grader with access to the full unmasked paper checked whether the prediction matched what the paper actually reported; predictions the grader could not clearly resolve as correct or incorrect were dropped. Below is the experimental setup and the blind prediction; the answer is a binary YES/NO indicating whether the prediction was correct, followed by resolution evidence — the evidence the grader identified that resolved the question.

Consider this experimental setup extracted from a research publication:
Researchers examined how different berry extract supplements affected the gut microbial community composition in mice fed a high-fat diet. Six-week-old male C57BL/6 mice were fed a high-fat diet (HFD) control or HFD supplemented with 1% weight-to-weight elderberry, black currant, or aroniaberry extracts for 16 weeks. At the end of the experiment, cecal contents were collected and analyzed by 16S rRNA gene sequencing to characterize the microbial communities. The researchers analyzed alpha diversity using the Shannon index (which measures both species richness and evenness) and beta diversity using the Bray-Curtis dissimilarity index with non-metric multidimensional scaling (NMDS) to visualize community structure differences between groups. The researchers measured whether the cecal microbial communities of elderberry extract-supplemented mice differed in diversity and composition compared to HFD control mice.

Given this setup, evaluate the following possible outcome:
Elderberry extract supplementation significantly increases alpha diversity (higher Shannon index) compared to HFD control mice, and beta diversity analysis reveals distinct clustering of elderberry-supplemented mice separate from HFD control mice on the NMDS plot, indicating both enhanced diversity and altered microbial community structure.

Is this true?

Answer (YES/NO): YES